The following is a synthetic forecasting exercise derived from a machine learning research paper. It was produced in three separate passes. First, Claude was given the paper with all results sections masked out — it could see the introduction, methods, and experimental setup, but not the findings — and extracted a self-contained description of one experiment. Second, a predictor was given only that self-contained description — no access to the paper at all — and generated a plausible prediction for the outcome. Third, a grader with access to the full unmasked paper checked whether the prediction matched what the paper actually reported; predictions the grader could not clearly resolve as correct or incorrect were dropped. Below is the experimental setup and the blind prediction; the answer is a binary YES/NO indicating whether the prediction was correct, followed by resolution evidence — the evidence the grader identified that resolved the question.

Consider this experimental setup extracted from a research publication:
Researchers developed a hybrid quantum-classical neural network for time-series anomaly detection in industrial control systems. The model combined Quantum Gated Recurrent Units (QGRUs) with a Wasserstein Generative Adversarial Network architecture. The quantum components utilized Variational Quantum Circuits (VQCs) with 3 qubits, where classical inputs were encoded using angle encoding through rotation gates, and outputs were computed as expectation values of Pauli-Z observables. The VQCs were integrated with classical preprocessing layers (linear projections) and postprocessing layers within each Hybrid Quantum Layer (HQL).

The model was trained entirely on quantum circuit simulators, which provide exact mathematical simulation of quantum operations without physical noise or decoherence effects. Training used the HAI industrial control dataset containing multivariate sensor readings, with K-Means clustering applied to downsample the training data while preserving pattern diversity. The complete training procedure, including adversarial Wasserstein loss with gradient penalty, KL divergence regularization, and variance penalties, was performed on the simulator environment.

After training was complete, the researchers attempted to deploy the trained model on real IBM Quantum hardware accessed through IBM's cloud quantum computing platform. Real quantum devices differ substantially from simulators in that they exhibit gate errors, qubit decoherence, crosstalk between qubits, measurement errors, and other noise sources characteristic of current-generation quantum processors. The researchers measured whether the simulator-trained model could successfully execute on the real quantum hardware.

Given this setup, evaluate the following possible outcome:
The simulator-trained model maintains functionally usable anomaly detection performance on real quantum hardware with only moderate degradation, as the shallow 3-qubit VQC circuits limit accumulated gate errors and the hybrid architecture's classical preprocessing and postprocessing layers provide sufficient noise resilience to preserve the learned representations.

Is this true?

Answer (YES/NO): NO